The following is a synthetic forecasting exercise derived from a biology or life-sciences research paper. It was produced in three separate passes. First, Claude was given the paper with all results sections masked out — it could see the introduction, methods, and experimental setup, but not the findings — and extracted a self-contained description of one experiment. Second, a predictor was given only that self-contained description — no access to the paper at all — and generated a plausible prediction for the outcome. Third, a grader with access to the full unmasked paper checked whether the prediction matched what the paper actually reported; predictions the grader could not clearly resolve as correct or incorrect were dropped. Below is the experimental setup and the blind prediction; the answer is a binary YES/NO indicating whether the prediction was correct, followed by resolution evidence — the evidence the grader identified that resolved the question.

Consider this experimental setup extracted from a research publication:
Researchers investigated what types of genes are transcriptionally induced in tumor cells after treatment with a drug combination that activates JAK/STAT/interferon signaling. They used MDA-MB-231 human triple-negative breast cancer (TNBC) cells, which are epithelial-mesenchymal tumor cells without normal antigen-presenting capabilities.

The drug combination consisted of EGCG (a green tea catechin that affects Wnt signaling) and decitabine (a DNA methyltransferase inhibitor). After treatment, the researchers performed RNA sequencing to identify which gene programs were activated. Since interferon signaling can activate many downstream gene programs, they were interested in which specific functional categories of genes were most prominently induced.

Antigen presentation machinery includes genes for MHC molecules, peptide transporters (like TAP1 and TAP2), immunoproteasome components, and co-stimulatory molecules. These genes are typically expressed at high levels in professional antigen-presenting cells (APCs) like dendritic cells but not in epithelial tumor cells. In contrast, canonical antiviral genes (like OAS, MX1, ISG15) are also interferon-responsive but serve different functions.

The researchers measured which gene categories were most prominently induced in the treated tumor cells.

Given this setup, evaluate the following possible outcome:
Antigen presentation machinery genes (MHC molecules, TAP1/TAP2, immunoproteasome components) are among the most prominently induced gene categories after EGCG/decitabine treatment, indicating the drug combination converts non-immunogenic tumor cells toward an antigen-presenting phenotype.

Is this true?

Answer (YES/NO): YES